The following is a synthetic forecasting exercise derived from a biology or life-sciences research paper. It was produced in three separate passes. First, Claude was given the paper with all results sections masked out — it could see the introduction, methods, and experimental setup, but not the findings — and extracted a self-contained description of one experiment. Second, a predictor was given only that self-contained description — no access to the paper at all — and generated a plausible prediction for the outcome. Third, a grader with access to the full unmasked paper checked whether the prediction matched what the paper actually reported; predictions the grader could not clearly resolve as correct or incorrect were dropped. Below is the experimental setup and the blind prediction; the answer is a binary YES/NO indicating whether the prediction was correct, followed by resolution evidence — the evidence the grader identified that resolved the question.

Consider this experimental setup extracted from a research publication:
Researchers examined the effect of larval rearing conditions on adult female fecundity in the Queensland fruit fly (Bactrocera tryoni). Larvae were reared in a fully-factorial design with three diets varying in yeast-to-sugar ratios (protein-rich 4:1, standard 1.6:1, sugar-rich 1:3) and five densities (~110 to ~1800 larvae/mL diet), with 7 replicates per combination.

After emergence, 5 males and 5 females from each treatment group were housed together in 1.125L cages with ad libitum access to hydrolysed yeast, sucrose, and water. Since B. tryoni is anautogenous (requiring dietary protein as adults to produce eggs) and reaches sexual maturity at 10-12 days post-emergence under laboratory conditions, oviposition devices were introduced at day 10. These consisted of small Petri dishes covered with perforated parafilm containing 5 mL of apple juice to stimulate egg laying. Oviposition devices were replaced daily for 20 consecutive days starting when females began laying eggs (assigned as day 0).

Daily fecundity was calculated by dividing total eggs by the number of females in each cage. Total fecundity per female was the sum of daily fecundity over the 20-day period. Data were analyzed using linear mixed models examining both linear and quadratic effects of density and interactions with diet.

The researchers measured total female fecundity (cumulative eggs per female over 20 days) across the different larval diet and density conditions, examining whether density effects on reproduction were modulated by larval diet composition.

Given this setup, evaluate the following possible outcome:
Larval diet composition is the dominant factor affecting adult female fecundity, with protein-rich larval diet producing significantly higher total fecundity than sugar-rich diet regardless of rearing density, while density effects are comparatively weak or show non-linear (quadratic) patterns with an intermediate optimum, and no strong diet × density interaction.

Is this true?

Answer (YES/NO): NO